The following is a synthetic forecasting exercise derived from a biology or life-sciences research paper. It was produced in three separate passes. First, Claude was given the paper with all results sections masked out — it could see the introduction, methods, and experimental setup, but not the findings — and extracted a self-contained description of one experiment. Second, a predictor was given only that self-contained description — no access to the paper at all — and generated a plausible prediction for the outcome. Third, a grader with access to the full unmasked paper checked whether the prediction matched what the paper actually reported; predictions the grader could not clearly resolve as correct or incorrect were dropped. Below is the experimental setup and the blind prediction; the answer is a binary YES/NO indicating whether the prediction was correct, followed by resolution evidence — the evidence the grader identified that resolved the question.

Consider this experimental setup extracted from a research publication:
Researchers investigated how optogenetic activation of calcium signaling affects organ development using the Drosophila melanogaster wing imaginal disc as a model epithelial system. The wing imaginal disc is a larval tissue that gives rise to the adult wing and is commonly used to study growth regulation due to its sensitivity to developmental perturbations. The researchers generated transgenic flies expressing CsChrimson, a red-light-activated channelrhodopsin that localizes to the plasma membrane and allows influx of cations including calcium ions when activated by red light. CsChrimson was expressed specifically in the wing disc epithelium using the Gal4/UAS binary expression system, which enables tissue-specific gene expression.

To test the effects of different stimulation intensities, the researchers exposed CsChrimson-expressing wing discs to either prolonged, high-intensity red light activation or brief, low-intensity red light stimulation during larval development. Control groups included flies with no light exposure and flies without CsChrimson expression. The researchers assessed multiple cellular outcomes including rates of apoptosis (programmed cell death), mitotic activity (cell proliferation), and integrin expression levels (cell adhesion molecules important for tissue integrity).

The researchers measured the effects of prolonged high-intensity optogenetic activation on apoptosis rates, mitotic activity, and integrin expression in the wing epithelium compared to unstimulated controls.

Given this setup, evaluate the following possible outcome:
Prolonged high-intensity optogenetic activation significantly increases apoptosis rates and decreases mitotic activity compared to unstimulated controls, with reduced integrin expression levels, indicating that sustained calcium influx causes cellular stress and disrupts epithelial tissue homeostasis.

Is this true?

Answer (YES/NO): NO